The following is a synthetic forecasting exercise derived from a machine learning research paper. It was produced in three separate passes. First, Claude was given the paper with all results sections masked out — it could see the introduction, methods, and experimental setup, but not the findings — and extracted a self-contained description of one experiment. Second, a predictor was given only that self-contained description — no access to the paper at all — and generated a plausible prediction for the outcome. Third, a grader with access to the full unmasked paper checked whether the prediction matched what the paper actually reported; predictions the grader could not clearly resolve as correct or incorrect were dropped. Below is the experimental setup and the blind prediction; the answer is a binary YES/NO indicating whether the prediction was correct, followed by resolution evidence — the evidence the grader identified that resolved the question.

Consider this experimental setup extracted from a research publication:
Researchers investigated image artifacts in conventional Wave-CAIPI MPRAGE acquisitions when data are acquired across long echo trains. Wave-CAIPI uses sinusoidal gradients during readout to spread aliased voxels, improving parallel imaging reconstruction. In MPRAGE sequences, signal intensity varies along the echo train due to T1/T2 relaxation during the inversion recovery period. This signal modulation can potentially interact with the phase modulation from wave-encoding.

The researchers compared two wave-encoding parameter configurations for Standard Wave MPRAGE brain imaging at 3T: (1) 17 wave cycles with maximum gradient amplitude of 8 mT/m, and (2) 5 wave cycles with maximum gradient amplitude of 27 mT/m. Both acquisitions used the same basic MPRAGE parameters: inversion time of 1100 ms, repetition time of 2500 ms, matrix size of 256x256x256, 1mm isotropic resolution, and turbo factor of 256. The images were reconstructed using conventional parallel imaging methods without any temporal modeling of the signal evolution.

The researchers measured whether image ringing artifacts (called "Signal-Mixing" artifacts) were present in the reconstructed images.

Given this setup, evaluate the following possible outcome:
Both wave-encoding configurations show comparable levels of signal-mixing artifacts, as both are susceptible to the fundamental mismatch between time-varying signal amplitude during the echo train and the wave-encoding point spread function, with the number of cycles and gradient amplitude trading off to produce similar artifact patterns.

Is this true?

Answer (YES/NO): NO